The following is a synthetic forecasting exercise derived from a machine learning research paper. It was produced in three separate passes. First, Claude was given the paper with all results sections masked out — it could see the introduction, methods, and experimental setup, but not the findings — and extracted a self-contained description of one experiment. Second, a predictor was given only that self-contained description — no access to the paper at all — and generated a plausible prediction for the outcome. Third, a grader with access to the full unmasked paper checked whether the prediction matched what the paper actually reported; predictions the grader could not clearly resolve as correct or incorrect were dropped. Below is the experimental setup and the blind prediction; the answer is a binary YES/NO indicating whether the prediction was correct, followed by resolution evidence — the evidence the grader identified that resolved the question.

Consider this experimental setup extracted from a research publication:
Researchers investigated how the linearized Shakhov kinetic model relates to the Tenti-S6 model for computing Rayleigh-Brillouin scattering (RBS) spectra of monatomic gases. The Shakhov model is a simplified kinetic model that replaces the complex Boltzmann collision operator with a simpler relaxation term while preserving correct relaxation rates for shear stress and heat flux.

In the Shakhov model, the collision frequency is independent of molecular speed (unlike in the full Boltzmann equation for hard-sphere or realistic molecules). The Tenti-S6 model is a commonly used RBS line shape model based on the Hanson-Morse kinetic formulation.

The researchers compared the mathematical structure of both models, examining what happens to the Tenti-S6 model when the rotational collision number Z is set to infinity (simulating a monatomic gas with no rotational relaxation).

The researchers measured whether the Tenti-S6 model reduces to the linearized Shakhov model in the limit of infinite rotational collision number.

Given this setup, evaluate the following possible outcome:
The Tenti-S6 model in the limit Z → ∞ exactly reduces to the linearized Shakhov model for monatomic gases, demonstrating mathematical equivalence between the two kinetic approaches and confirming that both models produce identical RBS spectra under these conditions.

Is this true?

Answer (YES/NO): YES